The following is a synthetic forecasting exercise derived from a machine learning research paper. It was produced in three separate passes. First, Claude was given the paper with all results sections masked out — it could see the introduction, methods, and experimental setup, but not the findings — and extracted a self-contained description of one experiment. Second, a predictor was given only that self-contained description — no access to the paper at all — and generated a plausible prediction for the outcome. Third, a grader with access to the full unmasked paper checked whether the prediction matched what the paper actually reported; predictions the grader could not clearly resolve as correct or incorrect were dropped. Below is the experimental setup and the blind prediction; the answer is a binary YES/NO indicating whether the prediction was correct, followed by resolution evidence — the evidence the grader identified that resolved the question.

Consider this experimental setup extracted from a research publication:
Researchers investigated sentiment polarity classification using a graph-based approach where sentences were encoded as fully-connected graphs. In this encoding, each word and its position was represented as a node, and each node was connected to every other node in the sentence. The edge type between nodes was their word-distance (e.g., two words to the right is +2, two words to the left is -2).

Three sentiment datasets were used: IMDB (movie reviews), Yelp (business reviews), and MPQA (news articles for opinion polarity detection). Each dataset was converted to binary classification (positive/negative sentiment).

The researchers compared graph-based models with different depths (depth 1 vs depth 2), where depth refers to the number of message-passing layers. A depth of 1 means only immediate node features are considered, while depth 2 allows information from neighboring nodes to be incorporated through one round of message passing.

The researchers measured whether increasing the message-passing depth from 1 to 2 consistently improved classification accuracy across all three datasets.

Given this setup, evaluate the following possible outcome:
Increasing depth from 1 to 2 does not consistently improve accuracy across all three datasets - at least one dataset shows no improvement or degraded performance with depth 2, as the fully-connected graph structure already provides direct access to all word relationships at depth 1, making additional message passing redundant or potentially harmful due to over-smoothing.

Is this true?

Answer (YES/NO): NO